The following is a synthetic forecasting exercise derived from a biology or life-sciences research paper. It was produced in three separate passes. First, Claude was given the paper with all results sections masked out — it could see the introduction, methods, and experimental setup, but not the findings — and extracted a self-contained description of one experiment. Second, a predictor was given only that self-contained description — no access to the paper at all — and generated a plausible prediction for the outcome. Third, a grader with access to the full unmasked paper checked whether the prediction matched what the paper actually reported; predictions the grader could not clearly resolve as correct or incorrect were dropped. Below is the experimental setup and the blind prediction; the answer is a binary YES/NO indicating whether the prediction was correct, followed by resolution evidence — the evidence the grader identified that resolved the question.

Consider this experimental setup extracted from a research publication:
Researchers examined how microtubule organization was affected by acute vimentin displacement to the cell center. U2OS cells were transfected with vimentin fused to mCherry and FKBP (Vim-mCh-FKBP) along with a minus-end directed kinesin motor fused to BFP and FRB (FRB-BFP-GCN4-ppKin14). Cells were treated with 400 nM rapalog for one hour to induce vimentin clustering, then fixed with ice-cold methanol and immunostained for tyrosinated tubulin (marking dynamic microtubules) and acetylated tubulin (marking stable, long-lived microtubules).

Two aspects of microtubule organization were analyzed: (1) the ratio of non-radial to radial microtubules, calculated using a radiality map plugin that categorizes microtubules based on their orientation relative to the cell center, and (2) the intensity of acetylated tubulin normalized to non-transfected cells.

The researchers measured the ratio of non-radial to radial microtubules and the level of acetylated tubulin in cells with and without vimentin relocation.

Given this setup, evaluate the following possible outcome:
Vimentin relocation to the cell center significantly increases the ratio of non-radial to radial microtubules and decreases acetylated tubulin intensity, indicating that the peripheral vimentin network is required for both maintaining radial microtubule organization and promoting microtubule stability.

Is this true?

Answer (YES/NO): NO